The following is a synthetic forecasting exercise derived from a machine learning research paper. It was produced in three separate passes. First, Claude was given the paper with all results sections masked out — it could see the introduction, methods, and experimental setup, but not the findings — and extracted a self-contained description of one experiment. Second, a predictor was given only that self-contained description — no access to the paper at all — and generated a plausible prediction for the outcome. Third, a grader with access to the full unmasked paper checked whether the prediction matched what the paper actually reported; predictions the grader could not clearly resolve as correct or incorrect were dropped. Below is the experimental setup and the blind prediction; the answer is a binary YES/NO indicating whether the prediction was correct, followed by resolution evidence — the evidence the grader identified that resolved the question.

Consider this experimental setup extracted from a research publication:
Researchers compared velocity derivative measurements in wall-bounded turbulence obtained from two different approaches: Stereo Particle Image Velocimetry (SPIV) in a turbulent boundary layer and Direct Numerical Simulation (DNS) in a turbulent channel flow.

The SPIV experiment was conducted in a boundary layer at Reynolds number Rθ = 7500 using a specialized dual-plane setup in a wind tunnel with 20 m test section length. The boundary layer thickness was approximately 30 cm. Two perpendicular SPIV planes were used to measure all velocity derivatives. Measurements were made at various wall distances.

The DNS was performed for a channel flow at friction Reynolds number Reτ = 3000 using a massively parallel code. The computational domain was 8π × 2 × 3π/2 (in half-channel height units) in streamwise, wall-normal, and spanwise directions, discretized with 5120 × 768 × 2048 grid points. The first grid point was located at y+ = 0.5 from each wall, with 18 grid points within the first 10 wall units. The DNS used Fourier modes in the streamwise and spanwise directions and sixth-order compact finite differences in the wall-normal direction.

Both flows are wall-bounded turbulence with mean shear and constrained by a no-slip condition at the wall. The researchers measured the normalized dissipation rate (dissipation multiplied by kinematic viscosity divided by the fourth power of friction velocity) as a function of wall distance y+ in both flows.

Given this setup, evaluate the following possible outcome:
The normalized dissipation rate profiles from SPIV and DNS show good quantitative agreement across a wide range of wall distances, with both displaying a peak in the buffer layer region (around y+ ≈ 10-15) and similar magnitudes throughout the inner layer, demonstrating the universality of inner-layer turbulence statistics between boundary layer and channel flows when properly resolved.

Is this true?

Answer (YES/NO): NO